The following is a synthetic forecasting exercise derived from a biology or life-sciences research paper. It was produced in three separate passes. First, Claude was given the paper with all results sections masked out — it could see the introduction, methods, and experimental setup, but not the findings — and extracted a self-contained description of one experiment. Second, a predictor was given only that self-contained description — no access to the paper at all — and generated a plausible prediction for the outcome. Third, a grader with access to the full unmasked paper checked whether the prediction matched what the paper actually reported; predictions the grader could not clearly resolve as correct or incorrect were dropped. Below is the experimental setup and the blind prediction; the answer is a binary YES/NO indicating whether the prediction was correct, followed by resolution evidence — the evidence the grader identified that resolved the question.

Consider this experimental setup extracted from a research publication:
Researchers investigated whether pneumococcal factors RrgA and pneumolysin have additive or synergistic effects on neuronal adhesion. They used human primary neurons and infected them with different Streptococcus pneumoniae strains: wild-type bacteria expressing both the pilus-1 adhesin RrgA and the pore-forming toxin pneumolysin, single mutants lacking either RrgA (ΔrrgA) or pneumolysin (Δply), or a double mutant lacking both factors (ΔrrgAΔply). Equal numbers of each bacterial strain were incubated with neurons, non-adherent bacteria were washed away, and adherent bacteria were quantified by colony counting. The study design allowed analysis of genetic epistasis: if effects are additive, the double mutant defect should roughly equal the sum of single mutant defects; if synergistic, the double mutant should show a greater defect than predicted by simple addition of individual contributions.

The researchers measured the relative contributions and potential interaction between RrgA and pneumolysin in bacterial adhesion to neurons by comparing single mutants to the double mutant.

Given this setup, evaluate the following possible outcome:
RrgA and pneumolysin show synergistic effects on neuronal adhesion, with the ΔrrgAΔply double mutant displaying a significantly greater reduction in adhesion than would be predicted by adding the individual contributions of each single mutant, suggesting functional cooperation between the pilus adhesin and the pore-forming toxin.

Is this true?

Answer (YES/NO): NO